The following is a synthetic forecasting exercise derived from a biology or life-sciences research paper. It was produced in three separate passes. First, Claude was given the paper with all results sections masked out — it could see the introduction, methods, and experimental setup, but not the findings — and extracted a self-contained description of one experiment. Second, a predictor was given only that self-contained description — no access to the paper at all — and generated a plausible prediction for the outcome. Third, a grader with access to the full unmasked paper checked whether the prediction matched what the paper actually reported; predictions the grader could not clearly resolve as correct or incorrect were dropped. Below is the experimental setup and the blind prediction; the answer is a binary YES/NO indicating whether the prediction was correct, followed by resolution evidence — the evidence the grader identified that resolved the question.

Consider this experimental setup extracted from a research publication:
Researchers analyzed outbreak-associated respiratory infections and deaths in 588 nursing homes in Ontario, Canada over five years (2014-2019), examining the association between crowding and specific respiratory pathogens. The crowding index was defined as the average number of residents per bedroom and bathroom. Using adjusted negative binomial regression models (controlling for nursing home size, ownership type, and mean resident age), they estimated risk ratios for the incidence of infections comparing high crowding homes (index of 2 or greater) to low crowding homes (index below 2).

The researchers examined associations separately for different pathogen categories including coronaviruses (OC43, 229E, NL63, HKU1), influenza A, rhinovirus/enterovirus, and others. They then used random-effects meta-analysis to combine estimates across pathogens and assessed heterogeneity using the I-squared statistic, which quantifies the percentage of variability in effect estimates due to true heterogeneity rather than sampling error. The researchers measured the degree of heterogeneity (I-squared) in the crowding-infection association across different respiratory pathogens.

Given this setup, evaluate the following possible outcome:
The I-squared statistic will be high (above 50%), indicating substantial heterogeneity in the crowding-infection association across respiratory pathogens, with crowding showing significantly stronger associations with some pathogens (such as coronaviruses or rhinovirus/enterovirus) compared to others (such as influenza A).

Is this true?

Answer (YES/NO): NO